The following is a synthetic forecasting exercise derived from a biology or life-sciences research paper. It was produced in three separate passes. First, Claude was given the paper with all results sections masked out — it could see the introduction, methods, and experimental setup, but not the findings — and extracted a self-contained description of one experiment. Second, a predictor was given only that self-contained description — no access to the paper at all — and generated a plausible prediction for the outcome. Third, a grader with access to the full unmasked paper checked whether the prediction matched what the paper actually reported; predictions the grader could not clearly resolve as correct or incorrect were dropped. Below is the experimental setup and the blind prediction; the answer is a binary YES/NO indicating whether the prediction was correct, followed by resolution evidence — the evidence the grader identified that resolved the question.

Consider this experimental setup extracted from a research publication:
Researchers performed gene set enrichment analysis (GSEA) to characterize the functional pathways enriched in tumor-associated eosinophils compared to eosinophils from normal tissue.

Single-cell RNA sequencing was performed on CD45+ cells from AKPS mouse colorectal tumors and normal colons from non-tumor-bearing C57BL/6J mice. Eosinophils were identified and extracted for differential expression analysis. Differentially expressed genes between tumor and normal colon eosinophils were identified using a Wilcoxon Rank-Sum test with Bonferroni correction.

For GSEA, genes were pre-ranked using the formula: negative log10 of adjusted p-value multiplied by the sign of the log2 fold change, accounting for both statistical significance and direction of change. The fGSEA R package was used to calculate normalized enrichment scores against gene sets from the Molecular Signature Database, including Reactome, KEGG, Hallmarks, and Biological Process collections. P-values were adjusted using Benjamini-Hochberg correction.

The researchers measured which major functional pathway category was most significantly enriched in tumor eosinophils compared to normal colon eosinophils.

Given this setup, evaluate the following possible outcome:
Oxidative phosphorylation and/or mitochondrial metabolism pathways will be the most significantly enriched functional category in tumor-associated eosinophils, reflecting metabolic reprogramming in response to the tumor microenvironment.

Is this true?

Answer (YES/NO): NO